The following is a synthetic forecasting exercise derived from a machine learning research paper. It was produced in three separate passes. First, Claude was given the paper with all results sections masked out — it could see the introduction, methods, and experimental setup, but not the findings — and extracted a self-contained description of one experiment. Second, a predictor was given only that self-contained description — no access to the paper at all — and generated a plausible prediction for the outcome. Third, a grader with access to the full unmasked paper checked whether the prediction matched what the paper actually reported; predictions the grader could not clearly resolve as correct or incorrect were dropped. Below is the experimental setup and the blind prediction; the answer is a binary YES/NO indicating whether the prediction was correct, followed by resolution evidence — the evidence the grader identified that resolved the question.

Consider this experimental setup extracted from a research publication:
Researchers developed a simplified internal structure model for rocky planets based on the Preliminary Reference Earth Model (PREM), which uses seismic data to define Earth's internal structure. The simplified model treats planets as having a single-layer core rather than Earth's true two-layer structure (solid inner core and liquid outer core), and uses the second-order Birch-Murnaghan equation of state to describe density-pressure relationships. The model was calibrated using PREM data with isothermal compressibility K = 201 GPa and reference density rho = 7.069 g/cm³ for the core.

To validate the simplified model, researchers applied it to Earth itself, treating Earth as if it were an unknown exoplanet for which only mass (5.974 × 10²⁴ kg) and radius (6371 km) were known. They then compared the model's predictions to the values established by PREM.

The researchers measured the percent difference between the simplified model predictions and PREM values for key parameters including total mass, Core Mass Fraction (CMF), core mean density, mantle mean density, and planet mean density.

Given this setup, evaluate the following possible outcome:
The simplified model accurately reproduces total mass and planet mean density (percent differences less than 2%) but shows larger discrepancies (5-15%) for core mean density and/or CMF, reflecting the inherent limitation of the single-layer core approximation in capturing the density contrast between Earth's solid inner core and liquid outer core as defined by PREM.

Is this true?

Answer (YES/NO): NO